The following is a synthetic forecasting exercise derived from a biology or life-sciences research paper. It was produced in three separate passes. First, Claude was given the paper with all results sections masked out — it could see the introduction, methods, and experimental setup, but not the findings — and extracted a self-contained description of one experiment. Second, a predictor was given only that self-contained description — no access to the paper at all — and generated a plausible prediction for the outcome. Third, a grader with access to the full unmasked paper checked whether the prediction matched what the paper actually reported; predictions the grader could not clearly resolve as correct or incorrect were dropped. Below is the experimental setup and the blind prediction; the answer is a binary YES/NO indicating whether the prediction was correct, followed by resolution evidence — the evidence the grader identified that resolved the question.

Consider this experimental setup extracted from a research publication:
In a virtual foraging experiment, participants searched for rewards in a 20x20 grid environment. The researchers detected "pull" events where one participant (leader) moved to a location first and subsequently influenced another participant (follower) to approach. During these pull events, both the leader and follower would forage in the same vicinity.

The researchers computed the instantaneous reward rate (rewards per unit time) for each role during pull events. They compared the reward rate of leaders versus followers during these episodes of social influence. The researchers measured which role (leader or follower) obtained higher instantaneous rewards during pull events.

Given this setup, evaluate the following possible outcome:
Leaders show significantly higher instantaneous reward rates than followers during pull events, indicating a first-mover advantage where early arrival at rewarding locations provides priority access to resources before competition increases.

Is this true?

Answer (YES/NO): YES